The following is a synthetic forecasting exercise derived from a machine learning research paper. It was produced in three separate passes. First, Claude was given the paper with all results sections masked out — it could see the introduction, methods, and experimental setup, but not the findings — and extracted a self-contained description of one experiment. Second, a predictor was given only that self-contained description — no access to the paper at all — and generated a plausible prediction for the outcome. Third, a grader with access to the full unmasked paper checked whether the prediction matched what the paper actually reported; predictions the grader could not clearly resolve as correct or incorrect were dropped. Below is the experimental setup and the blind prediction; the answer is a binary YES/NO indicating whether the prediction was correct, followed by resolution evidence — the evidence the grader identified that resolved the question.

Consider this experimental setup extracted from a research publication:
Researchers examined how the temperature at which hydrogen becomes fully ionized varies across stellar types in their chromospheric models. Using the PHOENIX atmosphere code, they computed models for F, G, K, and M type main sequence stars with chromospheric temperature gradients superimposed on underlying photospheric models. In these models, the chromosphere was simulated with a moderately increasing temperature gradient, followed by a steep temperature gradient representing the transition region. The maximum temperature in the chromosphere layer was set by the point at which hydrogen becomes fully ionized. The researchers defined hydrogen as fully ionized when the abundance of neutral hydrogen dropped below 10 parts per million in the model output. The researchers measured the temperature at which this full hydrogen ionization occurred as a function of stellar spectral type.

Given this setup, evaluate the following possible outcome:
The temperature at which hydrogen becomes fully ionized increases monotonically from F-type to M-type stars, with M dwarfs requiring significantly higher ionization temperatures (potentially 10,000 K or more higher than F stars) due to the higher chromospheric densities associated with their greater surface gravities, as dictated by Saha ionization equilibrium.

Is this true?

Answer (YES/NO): NO